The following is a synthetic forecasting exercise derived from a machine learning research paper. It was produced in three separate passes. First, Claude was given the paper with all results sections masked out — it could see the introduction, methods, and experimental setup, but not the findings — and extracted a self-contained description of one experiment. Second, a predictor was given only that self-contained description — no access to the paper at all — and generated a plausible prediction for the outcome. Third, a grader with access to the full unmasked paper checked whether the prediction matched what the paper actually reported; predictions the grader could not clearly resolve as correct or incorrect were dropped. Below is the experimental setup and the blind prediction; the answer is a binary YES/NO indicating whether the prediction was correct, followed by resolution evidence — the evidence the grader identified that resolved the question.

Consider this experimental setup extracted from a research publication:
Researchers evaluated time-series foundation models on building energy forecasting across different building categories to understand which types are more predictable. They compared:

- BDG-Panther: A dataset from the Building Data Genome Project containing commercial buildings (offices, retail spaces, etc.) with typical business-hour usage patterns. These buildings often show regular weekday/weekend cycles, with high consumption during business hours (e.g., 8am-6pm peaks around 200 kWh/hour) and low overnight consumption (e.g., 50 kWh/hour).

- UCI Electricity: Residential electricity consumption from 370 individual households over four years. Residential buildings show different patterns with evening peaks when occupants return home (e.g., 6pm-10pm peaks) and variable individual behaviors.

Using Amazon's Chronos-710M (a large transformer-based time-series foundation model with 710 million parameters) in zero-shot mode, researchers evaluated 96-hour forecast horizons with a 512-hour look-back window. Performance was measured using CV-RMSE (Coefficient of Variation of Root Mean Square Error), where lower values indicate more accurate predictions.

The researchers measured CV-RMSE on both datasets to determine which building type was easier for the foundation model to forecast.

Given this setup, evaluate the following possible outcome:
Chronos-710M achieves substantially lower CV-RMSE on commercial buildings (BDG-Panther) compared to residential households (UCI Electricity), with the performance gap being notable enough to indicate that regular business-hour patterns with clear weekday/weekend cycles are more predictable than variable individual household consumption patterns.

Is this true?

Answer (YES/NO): YES